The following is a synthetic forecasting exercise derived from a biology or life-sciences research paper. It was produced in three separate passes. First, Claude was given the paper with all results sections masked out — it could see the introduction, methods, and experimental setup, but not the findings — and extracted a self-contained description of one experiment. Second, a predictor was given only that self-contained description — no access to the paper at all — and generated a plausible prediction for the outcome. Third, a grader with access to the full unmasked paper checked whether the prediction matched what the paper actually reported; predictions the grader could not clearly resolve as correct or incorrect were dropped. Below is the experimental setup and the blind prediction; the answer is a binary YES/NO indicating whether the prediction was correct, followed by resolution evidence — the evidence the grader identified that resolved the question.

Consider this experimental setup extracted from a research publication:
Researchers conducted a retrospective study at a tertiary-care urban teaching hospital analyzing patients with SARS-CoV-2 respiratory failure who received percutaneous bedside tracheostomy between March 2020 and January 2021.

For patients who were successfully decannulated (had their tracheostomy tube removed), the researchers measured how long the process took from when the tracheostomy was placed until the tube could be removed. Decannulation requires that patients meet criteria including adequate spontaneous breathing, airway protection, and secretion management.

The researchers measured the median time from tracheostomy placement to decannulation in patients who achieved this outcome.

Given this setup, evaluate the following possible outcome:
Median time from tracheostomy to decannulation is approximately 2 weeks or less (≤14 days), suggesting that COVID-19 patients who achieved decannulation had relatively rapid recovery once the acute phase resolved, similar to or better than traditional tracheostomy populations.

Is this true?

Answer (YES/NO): NO